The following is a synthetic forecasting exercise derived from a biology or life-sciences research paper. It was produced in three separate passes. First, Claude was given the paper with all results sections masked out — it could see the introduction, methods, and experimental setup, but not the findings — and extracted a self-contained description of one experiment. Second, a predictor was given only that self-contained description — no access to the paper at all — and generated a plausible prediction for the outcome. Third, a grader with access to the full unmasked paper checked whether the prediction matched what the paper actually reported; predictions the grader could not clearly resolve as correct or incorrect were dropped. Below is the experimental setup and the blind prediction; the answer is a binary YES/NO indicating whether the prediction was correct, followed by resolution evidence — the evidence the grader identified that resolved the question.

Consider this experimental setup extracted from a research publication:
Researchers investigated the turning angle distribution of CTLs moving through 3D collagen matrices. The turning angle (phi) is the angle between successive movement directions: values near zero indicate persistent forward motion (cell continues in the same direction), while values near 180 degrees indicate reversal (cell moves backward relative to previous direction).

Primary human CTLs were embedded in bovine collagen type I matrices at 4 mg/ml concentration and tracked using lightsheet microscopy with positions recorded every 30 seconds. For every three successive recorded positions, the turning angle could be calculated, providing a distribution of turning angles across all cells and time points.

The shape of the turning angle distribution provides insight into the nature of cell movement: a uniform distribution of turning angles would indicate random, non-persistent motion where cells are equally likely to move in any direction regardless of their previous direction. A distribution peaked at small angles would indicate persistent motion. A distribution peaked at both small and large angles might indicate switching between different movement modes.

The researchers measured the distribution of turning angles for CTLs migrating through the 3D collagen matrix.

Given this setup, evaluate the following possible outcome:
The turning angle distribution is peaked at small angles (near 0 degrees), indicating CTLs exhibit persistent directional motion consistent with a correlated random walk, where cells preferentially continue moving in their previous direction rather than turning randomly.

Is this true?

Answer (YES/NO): YES